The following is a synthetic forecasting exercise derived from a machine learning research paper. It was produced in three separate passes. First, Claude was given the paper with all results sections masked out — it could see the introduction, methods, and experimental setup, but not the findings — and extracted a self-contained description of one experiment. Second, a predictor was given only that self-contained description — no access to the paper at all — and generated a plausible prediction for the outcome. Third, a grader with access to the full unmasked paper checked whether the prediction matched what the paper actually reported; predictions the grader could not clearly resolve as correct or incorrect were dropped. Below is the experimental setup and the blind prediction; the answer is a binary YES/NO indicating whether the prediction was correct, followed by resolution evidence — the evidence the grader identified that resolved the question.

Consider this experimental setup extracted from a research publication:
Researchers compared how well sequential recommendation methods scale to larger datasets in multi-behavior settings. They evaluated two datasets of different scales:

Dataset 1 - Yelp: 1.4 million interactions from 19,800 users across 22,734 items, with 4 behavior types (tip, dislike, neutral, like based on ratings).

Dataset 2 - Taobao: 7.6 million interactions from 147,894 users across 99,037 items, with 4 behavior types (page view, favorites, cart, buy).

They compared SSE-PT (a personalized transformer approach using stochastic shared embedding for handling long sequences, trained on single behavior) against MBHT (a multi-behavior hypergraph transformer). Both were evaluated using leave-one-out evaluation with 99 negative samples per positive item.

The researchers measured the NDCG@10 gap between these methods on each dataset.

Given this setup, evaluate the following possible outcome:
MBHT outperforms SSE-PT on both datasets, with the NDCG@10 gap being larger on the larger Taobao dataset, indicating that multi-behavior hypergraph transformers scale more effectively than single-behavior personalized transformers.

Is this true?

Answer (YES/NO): YES